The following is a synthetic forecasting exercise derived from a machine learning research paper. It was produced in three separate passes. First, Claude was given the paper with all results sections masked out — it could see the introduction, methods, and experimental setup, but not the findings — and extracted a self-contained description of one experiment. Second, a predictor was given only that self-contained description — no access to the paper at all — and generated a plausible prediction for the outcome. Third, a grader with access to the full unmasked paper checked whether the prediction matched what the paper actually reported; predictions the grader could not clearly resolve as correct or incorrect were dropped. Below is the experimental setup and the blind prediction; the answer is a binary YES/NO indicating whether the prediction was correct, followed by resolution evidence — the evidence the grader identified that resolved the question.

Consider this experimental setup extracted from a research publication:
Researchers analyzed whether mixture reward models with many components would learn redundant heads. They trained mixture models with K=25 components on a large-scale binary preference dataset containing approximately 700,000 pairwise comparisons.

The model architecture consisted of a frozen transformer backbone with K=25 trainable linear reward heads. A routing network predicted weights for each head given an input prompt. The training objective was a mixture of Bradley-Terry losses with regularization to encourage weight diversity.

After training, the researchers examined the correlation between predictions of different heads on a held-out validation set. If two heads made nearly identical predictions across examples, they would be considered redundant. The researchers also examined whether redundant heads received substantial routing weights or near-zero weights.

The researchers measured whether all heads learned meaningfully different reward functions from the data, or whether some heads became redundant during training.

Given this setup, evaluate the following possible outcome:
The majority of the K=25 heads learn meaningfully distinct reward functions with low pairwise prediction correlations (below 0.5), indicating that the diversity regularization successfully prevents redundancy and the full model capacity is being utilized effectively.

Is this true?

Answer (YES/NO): NO